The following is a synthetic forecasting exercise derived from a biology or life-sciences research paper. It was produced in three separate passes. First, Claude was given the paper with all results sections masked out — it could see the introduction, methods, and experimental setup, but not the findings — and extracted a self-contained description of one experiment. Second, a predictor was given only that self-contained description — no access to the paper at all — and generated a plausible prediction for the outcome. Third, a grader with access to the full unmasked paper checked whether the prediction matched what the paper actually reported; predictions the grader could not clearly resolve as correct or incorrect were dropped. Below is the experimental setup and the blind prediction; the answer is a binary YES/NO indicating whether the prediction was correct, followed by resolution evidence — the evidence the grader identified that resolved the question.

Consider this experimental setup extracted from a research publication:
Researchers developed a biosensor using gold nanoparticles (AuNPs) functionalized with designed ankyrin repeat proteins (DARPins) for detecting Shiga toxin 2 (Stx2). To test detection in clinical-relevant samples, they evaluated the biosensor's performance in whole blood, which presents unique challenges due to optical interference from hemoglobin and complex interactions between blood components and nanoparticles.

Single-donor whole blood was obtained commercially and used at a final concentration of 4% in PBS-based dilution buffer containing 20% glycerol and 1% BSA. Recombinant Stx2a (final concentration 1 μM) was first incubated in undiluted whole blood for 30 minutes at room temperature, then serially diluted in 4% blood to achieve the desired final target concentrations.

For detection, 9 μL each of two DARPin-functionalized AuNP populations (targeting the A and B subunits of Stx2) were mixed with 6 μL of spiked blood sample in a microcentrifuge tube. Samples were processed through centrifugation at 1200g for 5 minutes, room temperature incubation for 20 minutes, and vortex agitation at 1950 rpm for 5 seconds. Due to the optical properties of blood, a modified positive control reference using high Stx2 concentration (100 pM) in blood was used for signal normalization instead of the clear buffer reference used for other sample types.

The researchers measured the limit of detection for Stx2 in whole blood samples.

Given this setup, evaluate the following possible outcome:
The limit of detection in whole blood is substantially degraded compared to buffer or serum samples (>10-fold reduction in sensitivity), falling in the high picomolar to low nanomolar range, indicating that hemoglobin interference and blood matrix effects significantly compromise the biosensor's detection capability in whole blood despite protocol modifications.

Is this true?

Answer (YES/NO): NO